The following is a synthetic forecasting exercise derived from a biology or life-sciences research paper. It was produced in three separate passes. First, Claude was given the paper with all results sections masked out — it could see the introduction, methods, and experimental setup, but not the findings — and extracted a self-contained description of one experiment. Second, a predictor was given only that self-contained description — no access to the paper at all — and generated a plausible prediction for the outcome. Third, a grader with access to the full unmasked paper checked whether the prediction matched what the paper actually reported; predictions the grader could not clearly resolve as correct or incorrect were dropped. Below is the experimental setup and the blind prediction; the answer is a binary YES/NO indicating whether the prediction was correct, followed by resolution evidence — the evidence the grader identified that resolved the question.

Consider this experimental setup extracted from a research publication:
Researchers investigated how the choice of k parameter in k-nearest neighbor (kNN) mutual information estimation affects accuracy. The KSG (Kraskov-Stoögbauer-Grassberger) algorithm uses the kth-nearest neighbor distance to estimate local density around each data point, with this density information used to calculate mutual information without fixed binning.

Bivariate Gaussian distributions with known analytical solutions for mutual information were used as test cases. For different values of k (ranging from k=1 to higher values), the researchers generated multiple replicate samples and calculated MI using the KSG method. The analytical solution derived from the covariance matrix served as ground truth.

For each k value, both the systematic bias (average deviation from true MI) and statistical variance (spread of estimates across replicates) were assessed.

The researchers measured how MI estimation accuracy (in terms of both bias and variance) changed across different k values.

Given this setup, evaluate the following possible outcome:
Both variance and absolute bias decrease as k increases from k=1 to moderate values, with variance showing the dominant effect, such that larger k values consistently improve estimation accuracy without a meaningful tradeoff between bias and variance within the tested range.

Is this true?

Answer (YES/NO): NO